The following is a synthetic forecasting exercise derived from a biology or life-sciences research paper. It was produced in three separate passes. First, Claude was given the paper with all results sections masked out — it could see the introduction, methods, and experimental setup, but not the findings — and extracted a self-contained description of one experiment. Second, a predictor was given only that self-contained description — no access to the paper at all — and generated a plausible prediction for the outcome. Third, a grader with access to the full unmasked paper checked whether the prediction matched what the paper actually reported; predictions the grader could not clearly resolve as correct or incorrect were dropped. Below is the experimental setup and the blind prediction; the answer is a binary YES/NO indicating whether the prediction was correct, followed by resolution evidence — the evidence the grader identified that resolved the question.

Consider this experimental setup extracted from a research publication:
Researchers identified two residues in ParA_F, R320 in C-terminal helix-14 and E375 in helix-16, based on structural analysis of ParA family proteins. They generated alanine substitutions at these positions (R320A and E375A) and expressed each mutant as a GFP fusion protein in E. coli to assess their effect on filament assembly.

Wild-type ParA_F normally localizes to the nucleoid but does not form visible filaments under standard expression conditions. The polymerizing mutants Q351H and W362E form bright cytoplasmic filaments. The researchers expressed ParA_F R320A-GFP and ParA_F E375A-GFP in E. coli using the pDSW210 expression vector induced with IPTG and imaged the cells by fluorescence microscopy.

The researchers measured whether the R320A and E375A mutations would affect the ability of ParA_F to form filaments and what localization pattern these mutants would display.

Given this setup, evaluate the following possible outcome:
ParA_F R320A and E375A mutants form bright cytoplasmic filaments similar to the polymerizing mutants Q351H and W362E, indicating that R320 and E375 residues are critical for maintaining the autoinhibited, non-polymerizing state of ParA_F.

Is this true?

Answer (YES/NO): NO